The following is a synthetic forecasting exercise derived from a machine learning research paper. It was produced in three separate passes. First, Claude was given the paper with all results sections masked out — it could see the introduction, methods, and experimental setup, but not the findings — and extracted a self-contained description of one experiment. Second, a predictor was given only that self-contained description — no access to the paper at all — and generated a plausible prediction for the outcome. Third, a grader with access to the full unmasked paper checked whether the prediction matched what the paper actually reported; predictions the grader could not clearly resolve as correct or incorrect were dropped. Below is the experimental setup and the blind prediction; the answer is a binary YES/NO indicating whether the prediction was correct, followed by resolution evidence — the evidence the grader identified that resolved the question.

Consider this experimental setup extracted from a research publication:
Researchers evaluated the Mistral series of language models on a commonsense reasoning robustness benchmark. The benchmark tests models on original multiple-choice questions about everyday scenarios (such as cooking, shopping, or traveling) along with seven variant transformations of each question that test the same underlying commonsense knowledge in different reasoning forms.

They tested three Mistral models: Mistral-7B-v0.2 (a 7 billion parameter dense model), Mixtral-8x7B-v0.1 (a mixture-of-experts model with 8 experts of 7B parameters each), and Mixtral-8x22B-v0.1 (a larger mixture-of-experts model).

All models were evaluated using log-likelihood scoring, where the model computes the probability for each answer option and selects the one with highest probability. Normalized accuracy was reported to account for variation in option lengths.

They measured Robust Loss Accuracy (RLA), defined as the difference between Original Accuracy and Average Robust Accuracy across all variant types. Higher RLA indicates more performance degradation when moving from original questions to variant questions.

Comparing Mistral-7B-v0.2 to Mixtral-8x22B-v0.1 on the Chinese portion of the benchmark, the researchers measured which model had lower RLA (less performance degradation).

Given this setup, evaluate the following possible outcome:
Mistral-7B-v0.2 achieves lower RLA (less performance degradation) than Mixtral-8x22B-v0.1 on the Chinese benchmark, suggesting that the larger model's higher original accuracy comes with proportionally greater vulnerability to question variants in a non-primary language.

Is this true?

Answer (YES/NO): YES